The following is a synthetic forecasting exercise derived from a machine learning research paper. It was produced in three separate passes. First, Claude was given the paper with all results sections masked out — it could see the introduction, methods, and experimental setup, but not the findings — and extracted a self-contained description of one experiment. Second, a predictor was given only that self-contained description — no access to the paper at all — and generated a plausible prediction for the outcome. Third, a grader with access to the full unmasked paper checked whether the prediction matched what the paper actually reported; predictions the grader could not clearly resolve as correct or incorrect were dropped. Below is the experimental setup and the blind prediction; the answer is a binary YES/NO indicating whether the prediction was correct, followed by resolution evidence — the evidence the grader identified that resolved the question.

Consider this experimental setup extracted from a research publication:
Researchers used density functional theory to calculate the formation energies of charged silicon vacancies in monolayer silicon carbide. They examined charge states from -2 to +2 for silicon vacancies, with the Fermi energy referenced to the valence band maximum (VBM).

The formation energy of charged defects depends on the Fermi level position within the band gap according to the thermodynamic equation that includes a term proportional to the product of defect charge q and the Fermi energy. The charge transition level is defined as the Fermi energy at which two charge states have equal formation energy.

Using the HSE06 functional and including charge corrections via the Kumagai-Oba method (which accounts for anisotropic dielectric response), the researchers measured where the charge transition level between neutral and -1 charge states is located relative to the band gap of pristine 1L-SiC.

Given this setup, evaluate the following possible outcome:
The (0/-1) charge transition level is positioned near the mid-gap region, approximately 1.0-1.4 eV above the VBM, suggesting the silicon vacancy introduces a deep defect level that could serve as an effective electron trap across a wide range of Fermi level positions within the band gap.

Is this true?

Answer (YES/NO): NO